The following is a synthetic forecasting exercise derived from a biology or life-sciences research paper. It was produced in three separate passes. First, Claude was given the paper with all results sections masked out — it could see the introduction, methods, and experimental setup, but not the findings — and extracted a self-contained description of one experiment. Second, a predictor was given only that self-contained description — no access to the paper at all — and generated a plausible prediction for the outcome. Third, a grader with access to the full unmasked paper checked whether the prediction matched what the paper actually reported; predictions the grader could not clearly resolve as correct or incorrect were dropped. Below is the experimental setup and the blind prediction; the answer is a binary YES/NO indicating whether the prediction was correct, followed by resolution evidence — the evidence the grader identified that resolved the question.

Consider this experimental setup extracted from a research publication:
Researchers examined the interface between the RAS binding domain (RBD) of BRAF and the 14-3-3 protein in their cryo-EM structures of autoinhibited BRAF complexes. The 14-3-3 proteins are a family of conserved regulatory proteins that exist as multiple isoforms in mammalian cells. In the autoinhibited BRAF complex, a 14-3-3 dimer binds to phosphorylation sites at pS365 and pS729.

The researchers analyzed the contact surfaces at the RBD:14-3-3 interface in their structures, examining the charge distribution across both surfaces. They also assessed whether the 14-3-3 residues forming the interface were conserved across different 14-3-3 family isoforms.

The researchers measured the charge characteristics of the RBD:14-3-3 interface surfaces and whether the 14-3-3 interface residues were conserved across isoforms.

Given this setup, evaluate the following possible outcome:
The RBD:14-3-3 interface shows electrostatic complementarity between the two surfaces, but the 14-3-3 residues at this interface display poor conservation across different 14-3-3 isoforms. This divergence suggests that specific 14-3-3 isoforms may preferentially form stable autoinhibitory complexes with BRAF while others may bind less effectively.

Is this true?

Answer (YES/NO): NO